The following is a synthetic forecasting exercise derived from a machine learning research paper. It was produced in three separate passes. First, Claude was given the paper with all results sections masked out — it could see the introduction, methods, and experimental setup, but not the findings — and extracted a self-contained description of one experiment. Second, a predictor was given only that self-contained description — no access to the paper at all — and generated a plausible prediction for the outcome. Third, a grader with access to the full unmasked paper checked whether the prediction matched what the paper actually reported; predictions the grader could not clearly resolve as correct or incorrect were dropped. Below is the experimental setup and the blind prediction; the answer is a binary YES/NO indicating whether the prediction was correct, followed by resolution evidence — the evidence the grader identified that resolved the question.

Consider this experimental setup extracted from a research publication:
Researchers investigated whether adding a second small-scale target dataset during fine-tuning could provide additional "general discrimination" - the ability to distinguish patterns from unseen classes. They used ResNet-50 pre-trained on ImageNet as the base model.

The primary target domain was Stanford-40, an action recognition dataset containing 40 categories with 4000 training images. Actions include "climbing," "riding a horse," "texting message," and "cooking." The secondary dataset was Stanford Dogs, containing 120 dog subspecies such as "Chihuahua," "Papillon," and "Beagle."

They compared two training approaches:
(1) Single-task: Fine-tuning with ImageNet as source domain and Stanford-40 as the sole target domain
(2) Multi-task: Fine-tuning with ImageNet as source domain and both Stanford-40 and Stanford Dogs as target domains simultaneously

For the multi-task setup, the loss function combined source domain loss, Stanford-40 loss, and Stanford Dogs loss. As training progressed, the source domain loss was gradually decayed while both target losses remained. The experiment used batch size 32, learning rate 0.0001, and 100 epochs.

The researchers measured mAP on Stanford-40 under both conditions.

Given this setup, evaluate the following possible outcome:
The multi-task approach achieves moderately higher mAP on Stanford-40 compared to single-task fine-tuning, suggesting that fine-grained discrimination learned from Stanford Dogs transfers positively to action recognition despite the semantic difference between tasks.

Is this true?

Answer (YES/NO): NO